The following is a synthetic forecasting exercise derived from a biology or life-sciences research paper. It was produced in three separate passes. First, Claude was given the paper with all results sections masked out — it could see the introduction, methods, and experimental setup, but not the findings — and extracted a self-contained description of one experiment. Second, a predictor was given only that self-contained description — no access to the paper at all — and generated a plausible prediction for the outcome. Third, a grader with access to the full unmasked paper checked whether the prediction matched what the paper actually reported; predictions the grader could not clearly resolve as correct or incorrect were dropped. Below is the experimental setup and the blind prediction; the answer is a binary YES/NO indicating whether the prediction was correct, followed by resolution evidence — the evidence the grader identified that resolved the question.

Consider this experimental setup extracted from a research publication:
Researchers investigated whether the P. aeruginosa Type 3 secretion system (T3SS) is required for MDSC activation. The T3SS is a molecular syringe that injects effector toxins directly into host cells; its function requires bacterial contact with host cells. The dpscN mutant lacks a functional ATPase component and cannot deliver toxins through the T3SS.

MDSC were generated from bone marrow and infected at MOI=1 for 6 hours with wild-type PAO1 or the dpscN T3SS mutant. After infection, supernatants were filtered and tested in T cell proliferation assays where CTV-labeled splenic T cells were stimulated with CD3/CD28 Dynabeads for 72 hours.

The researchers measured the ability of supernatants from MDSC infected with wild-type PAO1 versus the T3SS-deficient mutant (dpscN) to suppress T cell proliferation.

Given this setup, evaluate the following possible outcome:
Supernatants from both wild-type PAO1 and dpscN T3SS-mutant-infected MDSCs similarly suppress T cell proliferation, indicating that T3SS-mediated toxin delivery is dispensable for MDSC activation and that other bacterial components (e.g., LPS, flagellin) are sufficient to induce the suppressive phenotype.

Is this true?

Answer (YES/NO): YES